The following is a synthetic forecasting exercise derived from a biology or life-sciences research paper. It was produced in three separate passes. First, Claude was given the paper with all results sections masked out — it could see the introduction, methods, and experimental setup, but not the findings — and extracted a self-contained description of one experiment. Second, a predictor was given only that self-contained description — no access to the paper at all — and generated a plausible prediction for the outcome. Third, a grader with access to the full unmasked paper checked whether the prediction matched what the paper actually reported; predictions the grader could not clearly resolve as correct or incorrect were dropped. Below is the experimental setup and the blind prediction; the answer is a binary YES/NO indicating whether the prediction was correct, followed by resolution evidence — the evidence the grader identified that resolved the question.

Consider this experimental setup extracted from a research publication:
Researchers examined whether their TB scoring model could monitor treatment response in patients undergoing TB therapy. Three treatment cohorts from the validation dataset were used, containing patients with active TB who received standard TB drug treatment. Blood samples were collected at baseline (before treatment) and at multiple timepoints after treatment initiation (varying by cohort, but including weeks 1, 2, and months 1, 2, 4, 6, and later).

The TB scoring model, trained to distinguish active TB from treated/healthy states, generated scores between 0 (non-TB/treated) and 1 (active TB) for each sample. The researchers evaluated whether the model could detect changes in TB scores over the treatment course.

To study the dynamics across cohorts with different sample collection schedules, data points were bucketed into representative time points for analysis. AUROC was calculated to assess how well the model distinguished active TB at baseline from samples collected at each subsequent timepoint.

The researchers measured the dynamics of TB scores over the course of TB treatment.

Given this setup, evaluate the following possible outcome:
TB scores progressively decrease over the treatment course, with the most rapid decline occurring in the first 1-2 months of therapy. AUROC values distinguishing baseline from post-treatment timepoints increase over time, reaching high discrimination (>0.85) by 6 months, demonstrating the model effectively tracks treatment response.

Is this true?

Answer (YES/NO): NO